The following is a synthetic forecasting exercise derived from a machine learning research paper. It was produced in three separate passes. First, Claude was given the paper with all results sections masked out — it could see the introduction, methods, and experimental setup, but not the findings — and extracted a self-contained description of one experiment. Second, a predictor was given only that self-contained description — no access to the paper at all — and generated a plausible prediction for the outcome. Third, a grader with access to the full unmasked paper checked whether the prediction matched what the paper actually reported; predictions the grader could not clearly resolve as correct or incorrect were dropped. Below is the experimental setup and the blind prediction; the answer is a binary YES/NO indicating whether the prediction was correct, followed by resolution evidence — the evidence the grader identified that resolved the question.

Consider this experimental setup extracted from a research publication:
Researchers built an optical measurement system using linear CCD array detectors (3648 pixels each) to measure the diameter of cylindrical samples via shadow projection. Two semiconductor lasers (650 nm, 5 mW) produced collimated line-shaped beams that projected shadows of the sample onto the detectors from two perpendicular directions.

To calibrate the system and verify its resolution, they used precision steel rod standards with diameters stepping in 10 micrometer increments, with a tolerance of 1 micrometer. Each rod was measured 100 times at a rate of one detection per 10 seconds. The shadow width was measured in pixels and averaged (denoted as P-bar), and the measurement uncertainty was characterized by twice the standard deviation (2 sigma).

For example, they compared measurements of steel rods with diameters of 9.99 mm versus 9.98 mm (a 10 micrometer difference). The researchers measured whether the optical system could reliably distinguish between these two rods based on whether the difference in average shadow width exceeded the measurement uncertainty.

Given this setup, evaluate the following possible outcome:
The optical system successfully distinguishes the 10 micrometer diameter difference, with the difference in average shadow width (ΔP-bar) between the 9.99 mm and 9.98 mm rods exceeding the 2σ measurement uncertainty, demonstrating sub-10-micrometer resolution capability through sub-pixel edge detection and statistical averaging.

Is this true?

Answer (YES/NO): YES